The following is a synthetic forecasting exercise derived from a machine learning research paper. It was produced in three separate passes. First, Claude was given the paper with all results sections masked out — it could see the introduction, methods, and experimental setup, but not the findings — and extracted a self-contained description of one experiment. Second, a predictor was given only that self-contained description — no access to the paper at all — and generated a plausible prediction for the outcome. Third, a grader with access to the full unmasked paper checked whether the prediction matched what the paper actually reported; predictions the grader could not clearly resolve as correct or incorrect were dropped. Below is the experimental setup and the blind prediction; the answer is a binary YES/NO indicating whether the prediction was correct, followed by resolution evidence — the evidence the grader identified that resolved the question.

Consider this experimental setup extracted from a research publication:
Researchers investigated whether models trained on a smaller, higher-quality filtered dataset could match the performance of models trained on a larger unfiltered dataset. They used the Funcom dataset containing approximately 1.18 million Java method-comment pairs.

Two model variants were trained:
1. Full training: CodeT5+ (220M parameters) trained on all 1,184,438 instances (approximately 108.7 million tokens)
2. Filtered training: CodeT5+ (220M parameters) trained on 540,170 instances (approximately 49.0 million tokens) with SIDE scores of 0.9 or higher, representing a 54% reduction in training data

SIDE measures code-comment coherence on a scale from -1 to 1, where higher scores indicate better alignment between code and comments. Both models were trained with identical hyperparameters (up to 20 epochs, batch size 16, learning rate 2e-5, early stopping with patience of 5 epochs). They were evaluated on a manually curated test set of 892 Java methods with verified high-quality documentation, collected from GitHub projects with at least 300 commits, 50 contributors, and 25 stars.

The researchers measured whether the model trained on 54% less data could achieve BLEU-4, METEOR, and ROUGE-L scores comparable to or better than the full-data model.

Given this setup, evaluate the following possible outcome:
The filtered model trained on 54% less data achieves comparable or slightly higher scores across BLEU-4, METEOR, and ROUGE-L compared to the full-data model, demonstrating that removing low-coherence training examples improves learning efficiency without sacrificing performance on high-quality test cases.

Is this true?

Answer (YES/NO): YES